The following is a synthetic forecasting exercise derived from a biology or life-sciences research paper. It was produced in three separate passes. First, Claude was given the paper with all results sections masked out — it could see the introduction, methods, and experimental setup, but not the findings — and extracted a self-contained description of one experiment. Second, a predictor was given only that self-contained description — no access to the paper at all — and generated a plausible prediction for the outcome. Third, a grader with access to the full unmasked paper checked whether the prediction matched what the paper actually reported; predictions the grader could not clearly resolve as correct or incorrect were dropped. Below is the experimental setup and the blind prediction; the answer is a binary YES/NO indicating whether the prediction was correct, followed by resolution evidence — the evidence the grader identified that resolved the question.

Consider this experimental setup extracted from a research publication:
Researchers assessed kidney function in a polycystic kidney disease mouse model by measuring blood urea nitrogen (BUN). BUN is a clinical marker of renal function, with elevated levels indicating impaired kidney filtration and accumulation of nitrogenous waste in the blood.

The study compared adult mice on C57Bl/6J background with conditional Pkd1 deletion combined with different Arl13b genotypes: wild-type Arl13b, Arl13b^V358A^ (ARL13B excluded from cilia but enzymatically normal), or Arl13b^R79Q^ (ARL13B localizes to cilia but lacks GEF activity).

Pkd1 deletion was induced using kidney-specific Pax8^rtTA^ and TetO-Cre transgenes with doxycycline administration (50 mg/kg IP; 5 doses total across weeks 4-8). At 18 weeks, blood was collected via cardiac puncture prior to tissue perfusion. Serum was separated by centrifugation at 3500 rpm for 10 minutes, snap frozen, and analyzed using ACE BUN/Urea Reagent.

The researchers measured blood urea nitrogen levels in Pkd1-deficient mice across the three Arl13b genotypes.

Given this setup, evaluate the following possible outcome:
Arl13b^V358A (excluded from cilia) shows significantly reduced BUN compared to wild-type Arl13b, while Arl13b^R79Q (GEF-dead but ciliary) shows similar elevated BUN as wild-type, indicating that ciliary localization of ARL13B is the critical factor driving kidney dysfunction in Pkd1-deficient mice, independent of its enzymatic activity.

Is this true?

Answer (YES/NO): NO